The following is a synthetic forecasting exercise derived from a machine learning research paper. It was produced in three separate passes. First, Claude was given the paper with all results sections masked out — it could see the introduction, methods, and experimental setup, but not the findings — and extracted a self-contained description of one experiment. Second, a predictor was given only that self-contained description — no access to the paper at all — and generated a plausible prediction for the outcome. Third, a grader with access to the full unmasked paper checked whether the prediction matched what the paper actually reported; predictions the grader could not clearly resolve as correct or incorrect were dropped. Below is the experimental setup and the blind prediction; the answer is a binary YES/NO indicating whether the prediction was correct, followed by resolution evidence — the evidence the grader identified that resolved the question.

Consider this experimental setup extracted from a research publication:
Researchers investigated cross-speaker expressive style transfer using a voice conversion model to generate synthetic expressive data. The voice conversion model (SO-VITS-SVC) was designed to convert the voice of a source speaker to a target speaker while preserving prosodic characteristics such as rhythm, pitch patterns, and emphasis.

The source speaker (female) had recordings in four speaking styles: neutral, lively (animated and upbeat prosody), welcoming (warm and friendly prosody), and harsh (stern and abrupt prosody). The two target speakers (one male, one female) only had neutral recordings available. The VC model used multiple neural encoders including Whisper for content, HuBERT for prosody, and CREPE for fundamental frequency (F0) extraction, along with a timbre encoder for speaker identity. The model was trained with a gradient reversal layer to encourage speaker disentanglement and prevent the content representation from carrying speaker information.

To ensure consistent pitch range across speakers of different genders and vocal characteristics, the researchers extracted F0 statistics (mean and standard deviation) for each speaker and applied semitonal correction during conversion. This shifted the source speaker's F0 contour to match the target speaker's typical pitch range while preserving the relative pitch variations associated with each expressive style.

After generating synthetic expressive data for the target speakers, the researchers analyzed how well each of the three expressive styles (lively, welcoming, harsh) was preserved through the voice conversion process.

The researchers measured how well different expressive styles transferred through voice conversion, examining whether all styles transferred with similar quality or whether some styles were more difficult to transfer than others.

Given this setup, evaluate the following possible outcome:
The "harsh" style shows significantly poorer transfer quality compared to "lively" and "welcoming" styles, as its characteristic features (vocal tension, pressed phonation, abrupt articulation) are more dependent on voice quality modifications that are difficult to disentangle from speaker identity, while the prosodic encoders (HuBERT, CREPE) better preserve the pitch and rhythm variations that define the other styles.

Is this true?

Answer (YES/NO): YES